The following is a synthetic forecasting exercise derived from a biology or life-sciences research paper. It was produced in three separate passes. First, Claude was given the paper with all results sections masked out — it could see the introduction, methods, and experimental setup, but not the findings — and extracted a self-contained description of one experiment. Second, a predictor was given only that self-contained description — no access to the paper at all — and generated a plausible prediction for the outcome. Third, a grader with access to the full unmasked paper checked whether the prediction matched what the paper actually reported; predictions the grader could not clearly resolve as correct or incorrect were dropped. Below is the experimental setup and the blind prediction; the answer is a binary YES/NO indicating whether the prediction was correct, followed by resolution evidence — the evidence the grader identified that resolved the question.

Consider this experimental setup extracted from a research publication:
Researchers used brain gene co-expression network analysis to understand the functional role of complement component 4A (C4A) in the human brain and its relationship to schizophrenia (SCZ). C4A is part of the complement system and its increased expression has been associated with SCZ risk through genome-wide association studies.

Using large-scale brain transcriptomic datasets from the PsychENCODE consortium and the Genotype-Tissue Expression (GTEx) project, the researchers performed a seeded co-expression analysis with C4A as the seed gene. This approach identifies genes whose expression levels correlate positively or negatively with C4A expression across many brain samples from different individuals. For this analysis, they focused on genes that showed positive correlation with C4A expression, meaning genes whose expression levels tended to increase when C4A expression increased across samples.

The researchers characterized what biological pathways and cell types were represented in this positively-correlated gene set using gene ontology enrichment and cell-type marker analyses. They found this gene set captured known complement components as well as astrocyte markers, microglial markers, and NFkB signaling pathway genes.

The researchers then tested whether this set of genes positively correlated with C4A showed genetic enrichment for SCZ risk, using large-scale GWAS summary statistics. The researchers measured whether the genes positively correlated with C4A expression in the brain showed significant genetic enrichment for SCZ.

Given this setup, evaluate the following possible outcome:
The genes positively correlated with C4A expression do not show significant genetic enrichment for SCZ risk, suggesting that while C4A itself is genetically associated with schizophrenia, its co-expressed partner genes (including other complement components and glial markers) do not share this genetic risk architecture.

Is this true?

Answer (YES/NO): YES